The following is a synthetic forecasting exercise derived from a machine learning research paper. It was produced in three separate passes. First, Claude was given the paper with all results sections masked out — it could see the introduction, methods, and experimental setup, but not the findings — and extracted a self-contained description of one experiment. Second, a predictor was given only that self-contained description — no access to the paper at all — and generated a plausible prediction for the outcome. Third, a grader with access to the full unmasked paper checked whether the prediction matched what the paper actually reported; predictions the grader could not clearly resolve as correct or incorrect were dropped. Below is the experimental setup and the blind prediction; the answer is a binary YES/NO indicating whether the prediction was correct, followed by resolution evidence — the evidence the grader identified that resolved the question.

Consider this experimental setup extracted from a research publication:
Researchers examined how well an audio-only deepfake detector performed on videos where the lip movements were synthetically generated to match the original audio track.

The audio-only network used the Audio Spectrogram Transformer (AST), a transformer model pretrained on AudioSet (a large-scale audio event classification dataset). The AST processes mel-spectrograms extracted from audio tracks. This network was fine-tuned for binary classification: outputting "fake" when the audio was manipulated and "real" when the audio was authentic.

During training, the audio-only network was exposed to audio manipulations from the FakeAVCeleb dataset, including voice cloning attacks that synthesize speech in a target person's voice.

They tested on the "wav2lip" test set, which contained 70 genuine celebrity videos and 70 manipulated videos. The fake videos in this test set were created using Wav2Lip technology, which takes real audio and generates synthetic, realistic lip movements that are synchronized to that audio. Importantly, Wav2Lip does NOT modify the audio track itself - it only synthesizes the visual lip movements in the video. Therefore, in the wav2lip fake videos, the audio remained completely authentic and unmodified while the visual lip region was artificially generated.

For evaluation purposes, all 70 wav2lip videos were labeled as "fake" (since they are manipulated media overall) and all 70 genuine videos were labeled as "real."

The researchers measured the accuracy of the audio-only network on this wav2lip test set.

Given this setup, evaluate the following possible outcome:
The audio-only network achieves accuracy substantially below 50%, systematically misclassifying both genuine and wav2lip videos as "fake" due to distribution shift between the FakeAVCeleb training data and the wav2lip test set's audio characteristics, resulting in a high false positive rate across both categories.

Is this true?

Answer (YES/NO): NO